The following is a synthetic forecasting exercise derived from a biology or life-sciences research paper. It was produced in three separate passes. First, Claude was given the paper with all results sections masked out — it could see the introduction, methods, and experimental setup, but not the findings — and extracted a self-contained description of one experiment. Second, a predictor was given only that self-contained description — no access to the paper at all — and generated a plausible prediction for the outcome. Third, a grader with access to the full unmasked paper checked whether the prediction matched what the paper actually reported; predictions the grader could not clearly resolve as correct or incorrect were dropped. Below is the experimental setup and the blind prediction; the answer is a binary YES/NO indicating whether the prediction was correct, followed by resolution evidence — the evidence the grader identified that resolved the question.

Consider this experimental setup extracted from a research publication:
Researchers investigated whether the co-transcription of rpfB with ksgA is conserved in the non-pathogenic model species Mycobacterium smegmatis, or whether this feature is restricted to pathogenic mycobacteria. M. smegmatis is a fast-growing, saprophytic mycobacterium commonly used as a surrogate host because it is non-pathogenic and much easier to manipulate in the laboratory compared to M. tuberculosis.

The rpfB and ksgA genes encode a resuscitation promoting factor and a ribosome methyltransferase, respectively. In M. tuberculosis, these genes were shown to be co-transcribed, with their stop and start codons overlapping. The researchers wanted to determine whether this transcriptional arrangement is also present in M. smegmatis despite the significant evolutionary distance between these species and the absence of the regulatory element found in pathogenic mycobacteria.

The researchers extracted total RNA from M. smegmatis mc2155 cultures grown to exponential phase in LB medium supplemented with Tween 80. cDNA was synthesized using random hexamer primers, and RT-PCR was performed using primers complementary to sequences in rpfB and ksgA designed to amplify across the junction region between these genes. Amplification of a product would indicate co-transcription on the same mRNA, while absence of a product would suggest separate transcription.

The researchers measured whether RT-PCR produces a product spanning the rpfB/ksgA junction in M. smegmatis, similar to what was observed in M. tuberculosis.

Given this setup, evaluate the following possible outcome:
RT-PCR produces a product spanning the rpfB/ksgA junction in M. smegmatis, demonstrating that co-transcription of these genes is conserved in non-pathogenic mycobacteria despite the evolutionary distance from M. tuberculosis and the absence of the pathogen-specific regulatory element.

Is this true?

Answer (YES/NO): YES